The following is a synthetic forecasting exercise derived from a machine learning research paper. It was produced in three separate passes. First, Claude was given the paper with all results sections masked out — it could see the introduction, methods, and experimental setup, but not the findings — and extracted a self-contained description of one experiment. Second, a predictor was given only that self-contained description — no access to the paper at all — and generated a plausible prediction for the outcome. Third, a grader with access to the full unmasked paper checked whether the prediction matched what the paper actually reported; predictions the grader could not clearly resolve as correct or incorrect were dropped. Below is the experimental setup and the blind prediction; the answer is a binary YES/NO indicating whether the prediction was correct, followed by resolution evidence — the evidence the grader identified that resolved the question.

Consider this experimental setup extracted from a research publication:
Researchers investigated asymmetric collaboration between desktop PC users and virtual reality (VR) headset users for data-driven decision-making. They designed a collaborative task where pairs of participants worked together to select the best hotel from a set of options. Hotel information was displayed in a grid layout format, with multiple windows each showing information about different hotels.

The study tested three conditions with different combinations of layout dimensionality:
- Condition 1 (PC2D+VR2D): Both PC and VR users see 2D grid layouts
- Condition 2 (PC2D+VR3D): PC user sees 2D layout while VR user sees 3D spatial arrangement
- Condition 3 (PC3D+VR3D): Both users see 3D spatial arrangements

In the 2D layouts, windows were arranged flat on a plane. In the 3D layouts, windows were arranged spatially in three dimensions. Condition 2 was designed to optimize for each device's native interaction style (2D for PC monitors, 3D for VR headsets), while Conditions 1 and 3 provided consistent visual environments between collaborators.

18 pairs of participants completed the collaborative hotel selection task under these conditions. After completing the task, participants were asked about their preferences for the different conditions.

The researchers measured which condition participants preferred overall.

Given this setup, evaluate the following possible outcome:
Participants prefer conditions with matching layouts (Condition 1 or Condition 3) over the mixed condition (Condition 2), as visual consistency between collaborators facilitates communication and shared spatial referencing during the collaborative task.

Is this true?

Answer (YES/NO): NO